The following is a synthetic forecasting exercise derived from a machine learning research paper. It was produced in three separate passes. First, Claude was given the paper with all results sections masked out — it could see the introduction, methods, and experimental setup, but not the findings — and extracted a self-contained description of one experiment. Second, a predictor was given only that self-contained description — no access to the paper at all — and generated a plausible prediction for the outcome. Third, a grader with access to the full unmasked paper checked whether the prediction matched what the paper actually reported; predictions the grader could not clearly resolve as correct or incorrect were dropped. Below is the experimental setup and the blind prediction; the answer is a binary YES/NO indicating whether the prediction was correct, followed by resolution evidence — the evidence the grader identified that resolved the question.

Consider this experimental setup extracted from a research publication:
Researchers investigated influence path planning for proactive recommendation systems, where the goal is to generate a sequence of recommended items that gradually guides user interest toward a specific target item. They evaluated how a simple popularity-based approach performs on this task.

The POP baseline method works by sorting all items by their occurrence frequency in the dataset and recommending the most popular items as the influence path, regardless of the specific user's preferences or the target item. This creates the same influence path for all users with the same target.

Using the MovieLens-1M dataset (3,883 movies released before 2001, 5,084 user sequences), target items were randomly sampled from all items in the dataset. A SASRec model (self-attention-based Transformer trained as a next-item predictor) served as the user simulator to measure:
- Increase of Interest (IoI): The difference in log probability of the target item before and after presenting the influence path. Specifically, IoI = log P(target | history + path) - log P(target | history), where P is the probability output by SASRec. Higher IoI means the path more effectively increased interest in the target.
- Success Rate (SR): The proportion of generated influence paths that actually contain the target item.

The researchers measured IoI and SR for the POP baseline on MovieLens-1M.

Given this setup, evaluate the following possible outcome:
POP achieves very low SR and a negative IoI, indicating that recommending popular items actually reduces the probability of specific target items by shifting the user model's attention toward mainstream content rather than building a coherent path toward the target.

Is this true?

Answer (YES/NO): NO